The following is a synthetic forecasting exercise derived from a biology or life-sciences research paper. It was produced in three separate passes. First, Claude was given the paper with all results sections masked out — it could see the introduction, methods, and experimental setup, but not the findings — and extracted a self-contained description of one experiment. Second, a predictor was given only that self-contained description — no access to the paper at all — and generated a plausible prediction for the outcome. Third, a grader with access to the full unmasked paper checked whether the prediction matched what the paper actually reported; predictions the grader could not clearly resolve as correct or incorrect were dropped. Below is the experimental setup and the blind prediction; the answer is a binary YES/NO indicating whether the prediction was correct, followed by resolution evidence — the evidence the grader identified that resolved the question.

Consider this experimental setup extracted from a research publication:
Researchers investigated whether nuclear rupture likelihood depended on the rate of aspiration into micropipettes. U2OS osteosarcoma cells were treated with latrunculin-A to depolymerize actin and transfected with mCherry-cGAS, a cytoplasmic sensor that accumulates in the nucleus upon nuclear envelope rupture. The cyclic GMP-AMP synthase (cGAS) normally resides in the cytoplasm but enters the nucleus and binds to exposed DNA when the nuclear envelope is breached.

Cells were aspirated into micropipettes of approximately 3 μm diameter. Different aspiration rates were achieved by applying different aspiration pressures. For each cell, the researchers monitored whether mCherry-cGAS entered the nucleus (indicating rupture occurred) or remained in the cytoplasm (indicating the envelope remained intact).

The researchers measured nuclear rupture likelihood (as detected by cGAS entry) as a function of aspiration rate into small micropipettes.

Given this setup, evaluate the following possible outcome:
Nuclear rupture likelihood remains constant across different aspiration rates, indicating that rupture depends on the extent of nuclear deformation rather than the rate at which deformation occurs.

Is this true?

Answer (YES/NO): YES